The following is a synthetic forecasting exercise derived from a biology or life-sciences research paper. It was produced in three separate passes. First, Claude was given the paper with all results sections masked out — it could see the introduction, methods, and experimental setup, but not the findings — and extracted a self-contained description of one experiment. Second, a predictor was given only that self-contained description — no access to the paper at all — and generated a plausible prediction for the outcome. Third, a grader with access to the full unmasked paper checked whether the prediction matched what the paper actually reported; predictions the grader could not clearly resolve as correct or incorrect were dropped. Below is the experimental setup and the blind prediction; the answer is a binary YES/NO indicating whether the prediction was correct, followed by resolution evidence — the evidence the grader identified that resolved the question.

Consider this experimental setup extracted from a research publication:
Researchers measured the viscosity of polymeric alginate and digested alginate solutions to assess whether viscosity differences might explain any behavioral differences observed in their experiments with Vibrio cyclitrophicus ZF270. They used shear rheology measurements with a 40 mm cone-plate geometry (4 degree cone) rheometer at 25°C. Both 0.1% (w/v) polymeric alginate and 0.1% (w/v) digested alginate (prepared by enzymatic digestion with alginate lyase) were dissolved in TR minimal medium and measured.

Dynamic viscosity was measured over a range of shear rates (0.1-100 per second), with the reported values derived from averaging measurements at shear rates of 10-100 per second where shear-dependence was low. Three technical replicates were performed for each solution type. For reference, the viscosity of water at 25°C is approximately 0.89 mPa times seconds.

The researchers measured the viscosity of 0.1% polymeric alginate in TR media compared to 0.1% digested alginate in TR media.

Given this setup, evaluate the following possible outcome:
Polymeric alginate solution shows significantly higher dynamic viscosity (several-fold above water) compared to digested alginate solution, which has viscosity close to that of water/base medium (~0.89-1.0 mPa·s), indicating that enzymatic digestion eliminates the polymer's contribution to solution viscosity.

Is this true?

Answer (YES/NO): NO